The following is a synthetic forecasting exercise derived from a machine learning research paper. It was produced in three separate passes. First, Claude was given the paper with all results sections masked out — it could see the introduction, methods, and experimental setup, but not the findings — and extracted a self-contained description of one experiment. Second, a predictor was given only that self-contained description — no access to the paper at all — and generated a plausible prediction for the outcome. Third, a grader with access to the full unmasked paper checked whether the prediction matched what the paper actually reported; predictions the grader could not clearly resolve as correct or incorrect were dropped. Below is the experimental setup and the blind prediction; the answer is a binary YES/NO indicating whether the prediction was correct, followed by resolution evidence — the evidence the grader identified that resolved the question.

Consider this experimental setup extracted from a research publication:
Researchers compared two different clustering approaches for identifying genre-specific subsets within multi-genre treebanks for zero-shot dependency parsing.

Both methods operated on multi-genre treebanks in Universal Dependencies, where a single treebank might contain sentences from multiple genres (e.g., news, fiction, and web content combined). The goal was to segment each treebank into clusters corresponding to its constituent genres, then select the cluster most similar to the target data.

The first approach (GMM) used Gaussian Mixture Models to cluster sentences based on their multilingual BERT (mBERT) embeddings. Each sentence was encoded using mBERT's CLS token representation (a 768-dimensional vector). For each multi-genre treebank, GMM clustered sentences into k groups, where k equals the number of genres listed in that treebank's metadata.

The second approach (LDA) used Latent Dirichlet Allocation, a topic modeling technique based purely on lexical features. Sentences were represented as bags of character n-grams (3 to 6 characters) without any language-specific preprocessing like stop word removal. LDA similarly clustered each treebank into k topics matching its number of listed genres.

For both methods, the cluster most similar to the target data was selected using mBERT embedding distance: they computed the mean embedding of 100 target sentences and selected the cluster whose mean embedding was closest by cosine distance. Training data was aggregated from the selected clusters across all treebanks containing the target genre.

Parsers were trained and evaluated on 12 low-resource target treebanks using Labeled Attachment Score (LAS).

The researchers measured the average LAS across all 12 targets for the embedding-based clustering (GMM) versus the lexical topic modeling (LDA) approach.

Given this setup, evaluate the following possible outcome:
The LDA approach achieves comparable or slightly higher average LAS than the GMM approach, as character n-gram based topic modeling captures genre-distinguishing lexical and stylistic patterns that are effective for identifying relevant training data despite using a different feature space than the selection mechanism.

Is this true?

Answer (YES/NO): YES